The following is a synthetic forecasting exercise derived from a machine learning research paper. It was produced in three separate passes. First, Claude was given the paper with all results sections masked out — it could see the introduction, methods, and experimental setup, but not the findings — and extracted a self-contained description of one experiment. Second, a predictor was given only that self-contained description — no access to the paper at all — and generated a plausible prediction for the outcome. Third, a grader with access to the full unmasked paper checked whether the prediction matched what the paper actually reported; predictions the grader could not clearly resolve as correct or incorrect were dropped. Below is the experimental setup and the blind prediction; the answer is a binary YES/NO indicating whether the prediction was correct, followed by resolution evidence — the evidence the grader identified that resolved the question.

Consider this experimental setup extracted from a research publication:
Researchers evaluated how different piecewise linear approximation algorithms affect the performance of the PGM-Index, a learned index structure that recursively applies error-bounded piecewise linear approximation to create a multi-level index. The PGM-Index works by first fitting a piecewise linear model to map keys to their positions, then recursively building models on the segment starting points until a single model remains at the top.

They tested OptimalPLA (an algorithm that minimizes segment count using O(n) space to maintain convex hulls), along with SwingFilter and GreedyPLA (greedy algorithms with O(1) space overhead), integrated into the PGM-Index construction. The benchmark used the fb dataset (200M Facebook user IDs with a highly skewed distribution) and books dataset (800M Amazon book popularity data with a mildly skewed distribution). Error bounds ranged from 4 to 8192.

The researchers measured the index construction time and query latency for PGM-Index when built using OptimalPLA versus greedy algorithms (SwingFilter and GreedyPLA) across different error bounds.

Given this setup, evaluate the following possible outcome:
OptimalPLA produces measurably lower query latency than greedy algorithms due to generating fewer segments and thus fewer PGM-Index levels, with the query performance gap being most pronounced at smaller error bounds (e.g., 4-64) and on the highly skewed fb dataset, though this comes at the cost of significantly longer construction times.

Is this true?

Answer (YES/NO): NO